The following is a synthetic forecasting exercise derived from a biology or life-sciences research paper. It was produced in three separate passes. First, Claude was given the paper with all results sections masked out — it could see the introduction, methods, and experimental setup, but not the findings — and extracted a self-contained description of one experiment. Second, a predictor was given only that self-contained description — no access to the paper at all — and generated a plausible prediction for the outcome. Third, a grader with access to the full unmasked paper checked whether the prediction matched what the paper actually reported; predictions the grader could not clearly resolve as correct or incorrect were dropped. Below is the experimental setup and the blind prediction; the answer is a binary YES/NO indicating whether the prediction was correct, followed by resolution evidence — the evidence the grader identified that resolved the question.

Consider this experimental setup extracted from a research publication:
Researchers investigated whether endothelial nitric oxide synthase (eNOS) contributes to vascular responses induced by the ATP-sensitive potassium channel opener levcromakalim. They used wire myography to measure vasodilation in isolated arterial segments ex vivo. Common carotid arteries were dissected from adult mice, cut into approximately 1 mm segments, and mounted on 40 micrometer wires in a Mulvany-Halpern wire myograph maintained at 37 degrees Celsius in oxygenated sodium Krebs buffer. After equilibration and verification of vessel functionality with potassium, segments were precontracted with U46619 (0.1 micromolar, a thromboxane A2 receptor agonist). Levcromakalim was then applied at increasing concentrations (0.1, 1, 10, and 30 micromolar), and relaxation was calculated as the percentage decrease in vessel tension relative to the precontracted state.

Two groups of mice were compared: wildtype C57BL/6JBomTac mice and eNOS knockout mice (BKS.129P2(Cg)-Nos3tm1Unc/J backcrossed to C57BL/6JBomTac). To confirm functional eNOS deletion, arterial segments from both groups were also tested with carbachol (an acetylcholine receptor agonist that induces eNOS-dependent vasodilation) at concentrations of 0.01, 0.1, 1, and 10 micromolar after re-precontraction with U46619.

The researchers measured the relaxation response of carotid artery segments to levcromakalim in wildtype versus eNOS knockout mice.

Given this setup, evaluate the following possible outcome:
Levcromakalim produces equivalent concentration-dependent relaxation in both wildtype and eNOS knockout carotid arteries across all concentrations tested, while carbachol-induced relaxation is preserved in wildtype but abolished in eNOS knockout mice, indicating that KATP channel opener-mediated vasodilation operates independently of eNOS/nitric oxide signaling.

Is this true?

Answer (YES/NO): NO